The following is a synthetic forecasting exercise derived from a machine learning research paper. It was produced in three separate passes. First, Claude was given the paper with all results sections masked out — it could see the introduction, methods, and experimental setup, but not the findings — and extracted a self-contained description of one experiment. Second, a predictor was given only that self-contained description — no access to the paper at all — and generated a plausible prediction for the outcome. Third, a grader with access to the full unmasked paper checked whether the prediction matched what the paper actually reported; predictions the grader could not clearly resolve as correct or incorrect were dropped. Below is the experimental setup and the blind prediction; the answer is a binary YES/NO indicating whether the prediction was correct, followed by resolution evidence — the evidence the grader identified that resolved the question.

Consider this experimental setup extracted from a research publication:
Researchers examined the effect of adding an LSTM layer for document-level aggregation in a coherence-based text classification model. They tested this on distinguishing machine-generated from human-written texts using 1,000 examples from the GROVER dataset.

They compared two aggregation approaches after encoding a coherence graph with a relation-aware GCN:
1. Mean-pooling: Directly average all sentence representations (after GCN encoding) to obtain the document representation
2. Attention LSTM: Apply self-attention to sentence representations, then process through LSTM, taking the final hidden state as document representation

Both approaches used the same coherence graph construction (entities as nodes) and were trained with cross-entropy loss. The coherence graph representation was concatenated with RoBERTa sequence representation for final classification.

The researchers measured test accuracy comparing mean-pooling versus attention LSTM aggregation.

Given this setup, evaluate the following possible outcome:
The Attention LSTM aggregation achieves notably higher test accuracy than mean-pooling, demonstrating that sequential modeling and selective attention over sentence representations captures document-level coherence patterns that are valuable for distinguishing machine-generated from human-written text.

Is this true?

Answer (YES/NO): NO